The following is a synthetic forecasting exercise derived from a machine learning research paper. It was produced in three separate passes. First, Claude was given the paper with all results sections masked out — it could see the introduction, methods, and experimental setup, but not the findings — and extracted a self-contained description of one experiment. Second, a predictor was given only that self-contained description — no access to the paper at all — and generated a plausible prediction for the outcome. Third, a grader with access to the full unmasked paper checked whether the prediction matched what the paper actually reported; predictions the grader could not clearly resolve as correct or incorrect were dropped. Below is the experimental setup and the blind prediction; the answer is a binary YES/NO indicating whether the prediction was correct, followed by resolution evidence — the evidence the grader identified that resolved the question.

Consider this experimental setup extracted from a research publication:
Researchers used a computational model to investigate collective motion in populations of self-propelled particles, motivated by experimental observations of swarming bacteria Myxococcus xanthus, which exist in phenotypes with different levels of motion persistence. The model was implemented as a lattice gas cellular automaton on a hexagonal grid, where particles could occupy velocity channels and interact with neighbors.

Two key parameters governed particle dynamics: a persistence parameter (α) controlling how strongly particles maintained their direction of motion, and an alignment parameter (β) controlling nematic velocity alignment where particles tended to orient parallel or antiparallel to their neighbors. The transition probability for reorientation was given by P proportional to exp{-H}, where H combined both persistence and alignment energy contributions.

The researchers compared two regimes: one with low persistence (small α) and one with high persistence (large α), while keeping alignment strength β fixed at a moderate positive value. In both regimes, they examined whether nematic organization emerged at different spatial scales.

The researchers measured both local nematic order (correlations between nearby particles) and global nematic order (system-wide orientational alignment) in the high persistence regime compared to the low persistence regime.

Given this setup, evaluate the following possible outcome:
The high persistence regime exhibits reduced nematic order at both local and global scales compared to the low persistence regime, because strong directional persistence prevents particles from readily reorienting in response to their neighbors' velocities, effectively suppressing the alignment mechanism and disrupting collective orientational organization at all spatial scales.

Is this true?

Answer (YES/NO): NO